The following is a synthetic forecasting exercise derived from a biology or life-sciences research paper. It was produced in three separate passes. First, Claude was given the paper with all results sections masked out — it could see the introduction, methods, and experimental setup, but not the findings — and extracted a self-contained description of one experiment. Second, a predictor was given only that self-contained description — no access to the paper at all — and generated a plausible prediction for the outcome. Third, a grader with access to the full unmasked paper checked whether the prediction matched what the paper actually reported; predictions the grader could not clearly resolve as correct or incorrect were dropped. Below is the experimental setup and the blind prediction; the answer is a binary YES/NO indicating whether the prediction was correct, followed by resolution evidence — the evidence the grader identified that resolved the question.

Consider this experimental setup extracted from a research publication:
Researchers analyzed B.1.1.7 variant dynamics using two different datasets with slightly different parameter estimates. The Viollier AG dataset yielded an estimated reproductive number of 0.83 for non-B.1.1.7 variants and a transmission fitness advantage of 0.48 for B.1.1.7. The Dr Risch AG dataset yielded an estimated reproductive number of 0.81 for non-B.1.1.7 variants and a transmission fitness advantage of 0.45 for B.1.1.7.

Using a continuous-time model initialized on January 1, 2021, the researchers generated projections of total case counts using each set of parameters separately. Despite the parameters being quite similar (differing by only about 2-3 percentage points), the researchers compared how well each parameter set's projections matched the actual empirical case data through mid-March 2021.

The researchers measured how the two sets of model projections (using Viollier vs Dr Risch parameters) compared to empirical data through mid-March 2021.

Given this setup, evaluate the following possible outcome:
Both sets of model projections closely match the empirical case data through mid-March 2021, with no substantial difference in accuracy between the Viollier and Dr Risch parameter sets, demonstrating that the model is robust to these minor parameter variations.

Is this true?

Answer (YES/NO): NO